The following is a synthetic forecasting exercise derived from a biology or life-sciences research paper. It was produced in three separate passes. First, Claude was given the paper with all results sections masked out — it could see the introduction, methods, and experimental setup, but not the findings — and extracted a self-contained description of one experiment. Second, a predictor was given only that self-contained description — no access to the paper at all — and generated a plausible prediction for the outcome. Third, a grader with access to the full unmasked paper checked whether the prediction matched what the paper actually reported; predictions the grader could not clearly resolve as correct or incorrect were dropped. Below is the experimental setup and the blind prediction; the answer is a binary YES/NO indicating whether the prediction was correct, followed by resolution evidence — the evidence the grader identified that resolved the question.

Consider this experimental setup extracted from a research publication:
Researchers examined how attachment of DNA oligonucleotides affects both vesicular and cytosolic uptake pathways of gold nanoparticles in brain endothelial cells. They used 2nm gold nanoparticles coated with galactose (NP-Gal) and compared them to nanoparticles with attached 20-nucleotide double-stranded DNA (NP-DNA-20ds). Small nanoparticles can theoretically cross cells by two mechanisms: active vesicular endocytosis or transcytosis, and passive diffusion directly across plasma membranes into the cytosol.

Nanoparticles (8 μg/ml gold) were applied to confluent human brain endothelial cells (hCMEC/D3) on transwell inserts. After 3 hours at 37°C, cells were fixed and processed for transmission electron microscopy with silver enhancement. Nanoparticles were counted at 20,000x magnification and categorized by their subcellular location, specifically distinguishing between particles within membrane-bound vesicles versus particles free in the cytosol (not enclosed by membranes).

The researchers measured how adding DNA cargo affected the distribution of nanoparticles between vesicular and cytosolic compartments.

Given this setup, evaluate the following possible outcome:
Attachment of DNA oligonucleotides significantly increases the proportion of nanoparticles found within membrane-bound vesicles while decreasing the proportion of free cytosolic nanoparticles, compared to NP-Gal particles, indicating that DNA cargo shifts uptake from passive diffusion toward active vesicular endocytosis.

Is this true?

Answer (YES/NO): NO